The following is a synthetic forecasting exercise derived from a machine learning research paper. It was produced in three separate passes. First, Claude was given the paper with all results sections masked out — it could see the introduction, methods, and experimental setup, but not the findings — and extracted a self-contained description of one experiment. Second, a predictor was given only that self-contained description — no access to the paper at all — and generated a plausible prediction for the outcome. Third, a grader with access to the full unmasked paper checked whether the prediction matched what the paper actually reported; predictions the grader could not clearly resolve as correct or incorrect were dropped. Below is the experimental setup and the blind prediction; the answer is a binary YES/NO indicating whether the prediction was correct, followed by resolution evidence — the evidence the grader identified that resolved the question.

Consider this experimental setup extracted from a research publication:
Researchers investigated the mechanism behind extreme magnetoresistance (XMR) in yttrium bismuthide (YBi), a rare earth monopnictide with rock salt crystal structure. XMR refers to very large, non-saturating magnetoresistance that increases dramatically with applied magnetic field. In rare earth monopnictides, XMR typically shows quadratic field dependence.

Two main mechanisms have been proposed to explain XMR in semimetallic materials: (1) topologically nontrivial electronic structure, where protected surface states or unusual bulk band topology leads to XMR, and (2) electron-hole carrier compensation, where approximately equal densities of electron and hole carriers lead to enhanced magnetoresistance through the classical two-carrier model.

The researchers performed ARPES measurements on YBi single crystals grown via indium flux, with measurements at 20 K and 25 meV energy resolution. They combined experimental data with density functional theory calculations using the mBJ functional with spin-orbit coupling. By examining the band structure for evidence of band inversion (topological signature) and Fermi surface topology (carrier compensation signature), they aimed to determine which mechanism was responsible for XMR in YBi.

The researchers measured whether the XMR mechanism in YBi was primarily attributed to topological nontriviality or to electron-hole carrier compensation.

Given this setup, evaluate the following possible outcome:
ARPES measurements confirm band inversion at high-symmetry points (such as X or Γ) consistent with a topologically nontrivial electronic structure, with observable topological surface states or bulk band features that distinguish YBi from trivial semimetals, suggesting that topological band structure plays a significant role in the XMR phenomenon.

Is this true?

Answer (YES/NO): NO